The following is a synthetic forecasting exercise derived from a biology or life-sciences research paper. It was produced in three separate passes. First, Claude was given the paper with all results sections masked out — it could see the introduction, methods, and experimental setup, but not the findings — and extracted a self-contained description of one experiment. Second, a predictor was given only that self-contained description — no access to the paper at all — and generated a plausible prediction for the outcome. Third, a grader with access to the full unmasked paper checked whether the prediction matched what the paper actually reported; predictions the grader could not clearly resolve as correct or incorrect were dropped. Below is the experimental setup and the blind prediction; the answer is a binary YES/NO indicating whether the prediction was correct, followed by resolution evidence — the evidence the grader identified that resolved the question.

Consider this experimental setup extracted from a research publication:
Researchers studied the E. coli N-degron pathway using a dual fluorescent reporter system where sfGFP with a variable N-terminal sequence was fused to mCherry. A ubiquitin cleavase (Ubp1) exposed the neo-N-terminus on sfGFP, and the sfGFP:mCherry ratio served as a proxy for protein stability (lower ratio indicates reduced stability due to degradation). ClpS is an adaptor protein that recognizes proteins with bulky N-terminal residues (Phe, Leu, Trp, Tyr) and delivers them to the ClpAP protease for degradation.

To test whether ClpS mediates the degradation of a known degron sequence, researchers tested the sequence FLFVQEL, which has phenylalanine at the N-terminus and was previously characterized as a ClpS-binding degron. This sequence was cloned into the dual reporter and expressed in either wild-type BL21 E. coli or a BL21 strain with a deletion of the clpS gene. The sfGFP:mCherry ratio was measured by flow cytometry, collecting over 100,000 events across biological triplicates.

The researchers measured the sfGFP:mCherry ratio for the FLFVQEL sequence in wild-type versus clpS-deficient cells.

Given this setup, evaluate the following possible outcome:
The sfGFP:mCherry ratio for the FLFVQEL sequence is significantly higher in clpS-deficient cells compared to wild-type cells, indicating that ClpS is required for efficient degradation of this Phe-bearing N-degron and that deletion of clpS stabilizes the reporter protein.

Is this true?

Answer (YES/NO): YES